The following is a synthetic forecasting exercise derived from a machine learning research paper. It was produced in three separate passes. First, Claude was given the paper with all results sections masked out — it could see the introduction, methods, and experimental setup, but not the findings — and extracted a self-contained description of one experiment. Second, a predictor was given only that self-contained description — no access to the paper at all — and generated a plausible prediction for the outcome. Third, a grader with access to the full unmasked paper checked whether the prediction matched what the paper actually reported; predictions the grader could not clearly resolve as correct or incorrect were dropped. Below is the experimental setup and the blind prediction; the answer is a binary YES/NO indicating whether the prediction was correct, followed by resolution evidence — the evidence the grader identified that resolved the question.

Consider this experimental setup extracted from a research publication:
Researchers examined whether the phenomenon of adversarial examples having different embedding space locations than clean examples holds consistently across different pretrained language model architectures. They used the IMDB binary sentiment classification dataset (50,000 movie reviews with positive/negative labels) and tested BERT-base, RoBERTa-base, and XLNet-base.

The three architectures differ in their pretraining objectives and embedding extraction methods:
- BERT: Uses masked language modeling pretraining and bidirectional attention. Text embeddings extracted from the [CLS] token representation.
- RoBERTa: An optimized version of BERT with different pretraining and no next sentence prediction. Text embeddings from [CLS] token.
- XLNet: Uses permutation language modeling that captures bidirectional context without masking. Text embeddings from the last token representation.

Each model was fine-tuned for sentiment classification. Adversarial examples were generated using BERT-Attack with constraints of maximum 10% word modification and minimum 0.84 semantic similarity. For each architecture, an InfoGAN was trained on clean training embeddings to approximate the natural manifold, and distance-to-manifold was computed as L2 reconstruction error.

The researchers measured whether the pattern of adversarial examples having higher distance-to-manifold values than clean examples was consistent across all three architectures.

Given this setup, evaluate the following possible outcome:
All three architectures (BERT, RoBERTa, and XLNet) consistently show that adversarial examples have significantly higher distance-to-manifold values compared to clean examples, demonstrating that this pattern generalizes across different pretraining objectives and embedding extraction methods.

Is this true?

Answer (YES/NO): YES